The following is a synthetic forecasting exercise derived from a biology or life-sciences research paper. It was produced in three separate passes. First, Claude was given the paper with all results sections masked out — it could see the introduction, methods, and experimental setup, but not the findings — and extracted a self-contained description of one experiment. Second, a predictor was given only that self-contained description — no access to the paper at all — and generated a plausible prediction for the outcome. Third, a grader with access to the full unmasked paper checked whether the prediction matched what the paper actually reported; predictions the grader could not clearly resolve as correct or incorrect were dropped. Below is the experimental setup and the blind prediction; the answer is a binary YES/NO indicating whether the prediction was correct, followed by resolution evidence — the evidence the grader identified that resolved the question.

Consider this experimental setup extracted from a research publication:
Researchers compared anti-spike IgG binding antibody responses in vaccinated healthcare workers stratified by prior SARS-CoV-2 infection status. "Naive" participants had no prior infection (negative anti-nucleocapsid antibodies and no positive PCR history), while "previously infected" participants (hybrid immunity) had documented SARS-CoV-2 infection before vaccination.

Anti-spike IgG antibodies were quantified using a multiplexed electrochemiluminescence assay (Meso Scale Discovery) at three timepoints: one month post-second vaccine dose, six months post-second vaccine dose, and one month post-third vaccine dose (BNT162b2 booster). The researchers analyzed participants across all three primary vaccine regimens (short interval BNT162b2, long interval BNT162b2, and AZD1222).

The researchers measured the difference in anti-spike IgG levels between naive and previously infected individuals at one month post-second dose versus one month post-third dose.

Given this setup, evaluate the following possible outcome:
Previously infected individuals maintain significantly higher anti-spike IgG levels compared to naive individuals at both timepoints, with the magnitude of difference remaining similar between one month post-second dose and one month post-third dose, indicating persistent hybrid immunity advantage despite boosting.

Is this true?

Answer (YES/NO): NO